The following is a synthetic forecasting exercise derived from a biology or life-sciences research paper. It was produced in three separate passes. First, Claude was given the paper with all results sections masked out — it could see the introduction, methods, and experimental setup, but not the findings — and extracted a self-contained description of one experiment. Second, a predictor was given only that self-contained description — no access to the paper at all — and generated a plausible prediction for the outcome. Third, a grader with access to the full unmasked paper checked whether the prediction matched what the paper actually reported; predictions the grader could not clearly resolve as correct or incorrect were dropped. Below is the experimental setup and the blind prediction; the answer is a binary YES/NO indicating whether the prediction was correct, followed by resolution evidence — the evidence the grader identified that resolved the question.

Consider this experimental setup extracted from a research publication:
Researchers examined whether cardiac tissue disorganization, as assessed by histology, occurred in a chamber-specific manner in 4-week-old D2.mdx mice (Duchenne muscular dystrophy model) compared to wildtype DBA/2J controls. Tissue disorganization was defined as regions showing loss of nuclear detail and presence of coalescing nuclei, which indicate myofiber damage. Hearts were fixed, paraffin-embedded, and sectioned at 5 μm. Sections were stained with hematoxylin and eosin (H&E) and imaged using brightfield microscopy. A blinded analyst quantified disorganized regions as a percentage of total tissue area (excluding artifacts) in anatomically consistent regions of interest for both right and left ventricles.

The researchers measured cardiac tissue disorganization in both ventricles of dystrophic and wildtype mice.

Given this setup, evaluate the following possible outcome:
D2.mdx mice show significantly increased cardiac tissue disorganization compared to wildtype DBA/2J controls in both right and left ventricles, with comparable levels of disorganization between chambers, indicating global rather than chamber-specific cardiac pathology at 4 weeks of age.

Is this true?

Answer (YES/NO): NO